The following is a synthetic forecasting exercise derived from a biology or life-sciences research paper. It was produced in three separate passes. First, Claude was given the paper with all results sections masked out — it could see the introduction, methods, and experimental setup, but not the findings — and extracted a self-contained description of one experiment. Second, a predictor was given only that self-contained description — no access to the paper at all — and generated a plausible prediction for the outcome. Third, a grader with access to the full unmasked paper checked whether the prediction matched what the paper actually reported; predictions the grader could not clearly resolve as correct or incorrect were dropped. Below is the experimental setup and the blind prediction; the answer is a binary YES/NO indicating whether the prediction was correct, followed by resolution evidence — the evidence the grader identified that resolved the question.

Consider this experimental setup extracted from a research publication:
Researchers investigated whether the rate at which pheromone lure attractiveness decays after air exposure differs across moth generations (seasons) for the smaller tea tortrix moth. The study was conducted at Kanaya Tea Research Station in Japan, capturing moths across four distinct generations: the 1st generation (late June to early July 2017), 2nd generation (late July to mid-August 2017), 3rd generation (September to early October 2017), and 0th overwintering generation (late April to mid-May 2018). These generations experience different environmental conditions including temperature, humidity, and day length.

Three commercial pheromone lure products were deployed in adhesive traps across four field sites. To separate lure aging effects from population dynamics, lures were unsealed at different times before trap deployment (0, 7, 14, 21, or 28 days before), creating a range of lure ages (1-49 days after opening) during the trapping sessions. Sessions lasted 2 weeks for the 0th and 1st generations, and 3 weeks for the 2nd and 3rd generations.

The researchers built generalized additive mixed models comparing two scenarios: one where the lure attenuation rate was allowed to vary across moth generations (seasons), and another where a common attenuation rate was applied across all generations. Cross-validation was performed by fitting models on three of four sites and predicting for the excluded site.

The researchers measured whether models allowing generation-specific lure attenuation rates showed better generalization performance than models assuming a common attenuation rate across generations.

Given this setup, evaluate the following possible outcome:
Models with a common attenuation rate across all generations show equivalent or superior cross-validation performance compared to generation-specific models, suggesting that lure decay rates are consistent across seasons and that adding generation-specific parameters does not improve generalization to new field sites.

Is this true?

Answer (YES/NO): YES